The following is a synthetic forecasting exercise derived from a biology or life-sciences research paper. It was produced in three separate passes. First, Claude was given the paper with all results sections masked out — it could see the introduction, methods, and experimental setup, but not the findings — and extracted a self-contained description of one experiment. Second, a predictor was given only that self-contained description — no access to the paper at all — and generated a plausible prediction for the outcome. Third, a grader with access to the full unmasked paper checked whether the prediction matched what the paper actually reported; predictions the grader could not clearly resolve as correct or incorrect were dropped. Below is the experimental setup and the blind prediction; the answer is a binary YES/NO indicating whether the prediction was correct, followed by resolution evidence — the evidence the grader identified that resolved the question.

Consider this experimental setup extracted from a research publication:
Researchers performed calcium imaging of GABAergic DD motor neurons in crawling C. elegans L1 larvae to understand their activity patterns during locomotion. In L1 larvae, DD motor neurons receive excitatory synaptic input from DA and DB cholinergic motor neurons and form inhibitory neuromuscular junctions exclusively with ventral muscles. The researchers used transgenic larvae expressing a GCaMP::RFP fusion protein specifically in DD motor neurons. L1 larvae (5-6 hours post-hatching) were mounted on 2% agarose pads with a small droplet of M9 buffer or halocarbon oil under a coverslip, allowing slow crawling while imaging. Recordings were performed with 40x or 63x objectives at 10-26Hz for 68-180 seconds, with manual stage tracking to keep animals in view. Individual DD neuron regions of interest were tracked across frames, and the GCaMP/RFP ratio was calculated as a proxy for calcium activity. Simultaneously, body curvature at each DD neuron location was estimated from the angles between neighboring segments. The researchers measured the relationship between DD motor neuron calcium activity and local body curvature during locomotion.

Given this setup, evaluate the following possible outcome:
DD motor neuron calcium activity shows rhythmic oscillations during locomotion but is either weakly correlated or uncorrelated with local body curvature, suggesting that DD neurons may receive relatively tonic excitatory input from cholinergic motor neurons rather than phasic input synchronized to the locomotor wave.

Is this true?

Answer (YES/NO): NO